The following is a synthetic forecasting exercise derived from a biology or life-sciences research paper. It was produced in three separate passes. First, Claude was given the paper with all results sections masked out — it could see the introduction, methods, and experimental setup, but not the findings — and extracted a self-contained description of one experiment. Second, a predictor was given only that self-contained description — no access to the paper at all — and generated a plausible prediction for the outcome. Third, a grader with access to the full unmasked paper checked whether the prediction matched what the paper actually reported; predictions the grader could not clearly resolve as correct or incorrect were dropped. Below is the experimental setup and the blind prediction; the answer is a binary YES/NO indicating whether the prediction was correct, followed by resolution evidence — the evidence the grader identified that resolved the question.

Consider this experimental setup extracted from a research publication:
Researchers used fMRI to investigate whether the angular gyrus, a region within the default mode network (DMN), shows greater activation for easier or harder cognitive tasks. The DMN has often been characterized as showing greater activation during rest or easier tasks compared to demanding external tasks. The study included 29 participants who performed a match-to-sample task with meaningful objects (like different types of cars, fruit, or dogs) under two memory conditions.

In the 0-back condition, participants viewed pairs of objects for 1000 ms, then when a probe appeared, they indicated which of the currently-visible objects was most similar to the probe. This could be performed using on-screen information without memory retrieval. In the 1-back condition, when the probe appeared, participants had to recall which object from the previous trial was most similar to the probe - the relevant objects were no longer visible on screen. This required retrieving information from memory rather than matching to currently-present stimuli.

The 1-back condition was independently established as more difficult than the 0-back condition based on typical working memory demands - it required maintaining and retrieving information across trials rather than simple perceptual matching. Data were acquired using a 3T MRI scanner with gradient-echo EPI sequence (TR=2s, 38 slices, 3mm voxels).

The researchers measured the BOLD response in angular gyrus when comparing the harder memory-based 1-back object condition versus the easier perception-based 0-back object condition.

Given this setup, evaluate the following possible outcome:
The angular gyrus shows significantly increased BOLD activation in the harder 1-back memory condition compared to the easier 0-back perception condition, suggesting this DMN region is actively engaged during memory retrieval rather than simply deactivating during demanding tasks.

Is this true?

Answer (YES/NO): YES